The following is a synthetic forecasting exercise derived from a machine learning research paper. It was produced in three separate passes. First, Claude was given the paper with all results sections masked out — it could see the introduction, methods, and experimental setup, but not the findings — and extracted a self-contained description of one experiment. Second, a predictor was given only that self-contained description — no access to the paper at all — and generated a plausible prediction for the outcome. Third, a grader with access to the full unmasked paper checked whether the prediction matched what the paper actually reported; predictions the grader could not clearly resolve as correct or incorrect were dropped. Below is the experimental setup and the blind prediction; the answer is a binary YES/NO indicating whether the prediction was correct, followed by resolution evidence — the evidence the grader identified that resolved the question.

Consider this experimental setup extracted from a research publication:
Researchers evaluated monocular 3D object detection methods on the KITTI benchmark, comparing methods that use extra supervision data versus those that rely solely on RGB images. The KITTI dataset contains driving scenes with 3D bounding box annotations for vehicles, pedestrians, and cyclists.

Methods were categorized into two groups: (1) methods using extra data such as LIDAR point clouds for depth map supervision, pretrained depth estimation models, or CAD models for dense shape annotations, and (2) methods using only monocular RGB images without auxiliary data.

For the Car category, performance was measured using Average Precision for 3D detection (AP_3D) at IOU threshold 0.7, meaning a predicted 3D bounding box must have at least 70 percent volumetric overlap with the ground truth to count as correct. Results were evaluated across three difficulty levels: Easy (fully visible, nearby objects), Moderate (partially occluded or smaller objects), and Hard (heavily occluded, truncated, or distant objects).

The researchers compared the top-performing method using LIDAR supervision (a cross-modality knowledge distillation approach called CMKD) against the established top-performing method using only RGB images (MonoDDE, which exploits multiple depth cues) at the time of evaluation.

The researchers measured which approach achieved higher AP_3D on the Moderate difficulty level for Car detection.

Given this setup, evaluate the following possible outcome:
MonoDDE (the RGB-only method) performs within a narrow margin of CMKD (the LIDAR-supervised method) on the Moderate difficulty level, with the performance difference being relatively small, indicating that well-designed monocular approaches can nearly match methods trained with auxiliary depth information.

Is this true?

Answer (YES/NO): NO